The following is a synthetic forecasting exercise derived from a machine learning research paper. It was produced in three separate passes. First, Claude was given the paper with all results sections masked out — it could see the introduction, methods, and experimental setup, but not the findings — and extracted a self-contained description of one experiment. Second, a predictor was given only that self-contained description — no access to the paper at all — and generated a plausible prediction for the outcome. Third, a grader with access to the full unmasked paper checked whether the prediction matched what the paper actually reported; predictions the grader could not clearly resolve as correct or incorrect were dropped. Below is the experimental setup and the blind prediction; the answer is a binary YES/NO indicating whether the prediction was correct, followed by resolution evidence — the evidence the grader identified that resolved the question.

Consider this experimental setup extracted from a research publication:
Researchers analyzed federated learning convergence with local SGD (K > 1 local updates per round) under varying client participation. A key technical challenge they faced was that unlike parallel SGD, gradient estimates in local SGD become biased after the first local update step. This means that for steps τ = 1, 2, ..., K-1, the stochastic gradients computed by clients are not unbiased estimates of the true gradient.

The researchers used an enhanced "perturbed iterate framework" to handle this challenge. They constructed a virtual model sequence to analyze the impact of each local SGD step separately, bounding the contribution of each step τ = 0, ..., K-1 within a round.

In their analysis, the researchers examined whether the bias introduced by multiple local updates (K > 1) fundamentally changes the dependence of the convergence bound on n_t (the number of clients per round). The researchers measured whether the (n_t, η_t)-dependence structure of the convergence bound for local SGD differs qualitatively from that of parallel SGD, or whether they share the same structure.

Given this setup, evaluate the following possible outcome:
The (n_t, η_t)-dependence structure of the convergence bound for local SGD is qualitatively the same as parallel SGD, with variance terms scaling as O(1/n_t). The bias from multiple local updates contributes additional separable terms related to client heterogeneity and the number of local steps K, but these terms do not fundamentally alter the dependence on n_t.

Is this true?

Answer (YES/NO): YES